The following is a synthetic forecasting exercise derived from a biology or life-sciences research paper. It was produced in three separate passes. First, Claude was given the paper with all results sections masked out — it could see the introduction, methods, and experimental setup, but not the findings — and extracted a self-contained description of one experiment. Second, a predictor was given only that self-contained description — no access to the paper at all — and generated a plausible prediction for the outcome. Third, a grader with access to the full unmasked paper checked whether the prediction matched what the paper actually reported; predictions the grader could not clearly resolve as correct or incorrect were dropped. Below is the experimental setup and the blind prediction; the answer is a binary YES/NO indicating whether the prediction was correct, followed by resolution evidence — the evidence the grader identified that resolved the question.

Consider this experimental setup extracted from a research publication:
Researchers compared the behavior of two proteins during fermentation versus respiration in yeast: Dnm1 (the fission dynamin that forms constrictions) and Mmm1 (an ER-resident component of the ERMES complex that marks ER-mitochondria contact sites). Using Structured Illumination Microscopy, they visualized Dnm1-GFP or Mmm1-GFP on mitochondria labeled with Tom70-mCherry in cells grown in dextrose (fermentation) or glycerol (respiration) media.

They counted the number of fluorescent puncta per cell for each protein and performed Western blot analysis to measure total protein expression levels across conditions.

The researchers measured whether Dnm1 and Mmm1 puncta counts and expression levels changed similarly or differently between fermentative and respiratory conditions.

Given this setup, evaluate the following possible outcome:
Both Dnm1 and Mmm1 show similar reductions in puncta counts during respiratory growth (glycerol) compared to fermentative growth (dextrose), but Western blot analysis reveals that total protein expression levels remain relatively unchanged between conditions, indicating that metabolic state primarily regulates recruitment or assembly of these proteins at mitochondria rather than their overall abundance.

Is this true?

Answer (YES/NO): NO